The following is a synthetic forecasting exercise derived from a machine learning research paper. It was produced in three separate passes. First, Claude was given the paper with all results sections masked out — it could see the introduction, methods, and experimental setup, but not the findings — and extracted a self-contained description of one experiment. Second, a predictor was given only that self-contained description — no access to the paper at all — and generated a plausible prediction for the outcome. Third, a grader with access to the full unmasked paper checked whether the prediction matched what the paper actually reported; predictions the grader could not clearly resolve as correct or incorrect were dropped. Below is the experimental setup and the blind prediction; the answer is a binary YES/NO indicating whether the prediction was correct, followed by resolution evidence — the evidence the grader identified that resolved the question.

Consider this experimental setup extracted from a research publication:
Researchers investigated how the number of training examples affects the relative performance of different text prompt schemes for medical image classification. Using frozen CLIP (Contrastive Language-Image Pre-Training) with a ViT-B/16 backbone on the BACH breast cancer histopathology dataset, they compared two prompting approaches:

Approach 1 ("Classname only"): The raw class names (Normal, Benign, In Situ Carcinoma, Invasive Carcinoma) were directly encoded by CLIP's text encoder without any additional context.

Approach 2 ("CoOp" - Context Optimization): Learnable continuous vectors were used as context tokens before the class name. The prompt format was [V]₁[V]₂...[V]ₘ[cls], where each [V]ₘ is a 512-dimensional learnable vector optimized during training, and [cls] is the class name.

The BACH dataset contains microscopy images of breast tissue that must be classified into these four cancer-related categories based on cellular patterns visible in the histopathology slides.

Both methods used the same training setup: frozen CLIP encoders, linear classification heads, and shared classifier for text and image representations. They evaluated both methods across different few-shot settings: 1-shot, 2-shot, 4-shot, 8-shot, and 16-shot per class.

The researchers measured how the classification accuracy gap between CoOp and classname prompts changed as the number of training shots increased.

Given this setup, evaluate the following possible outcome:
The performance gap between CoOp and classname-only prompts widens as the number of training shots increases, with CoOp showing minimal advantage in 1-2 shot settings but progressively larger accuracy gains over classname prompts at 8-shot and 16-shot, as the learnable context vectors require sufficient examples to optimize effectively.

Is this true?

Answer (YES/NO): NO